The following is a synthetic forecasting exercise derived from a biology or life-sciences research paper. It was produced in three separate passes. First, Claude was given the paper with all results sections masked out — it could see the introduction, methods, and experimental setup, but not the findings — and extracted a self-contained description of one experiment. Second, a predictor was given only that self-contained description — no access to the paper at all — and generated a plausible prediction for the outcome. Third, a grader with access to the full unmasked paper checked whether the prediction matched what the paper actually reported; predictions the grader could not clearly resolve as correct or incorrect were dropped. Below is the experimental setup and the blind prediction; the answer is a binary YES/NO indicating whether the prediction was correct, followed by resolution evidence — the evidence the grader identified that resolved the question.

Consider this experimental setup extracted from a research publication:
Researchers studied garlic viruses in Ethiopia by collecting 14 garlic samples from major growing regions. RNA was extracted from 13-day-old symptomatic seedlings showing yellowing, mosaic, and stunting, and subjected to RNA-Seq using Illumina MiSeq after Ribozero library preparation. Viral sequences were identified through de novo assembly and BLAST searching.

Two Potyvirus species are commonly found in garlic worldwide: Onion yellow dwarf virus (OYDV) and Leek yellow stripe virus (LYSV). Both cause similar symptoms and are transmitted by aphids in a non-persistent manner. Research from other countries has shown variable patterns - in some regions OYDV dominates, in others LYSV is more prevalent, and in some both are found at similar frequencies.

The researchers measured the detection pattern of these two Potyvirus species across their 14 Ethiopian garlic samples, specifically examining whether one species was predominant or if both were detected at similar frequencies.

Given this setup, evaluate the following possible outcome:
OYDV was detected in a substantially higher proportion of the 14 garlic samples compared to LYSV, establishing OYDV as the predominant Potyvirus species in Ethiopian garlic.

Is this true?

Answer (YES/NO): NO